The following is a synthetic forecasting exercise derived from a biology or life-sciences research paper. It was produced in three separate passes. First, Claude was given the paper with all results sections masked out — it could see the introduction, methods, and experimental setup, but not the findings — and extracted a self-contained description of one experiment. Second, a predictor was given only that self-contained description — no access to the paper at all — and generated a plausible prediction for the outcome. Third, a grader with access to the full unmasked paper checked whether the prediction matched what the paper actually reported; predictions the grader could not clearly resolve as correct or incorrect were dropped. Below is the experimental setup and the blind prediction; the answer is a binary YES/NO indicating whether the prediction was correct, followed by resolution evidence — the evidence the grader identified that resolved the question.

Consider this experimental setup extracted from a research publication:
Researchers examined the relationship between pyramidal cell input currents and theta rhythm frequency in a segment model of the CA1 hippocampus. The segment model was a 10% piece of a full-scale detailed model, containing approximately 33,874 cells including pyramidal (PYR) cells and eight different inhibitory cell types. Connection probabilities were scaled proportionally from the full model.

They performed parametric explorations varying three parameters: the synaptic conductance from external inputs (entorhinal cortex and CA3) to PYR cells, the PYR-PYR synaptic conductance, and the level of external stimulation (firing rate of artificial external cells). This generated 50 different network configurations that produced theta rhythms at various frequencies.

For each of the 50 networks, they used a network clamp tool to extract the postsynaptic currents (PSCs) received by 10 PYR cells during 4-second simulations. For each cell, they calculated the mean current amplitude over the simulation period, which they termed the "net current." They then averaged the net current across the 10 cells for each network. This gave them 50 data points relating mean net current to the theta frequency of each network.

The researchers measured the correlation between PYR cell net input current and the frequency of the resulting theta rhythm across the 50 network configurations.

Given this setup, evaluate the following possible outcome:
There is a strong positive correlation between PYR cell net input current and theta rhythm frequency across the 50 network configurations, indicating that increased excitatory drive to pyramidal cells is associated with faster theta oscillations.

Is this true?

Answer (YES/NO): NO